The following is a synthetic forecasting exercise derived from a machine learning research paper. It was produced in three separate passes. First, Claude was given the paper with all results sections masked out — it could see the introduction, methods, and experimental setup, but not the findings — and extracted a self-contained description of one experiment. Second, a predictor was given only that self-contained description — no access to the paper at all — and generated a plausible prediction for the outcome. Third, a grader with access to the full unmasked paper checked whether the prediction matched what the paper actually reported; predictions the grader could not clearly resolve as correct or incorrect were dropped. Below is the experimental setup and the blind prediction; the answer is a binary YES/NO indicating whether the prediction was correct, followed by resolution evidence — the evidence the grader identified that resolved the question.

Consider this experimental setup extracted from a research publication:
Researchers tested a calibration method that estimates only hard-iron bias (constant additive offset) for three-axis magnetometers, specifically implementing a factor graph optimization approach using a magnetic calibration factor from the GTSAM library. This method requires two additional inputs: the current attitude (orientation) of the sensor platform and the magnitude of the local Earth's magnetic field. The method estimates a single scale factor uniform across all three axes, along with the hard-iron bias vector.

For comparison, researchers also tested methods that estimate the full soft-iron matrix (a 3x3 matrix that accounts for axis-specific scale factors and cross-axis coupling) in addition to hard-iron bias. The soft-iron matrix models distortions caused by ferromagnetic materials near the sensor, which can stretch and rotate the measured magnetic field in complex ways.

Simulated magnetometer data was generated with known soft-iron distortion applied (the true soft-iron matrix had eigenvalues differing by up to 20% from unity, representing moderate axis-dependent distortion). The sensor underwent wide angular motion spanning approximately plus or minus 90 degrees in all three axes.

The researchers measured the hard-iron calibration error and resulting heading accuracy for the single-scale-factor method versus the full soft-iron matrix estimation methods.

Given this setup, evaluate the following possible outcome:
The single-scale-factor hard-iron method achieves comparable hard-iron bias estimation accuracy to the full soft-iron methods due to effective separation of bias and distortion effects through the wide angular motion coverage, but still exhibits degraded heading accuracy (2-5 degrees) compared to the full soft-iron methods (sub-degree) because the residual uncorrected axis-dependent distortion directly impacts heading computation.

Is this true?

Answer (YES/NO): NO